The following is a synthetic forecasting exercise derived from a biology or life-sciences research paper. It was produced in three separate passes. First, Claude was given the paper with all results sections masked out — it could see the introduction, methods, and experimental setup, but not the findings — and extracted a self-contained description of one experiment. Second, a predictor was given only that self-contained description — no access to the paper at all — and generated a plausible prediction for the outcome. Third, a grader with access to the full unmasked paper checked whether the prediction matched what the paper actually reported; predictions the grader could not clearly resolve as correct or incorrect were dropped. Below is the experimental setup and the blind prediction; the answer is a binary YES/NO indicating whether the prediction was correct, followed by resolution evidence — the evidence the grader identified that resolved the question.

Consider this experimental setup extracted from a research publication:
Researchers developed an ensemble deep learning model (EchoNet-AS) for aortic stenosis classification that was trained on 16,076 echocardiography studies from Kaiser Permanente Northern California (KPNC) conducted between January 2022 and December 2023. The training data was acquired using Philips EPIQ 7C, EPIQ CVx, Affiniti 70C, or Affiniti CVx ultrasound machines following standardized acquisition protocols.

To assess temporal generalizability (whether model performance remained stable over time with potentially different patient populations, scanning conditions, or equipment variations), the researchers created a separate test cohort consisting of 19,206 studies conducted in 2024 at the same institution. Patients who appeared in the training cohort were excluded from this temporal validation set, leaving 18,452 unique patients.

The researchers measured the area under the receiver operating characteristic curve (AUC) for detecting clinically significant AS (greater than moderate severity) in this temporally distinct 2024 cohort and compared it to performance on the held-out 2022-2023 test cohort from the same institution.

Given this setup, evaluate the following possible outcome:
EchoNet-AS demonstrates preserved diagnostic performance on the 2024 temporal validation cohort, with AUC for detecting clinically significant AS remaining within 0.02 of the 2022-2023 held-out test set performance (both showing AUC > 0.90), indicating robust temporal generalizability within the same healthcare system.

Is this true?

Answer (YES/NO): NO